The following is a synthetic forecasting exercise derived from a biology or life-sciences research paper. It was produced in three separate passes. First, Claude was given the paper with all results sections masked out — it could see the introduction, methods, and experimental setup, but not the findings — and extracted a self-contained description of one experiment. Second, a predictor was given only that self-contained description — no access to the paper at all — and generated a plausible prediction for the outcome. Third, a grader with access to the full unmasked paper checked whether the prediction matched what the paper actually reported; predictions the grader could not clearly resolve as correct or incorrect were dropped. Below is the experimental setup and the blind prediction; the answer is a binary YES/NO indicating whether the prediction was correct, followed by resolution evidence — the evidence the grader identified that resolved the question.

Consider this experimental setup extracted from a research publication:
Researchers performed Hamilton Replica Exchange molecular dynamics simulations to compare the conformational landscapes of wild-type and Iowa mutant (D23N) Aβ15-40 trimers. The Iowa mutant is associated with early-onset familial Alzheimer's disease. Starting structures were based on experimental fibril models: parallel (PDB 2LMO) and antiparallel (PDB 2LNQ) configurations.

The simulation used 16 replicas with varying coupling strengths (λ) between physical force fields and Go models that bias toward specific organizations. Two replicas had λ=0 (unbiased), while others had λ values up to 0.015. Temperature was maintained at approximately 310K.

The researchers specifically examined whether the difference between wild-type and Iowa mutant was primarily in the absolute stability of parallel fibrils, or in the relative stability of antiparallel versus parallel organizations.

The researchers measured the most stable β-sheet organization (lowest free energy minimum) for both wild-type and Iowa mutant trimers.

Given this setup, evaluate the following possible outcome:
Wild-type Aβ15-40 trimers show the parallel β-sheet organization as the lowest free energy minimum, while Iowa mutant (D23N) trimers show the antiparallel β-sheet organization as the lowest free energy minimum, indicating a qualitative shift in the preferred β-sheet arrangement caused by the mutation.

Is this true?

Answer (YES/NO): NO